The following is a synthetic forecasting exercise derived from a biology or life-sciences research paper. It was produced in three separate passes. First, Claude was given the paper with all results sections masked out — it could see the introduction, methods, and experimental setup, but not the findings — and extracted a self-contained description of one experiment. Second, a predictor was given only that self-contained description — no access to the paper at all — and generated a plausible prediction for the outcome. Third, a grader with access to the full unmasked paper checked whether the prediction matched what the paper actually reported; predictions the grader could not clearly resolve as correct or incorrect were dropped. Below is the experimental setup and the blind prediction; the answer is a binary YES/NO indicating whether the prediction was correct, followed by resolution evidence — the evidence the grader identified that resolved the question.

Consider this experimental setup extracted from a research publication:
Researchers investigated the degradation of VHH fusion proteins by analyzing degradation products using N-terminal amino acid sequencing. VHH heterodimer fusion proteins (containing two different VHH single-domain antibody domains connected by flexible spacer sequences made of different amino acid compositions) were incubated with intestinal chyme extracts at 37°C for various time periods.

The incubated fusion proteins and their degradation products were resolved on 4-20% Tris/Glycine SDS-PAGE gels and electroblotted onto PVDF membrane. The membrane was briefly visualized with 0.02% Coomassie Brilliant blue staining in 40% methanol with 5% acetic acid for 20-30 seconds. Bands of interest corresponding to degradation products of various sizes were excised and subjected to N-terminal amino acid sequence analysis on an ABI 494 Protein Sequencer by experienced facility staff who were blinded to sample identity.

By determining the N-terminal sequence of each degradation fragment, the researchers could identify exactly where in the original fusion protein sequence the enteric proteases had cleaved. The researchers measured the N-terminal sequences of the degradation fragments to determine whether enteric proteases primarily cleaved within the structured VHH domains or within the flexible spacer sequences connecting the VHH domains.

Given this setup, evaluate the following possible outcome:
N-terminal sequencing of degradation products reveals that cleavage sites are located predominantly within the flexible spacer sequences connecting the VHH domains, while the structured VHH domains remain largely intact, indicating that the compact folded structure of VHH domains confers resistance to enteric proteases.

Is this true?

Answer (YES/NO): YES